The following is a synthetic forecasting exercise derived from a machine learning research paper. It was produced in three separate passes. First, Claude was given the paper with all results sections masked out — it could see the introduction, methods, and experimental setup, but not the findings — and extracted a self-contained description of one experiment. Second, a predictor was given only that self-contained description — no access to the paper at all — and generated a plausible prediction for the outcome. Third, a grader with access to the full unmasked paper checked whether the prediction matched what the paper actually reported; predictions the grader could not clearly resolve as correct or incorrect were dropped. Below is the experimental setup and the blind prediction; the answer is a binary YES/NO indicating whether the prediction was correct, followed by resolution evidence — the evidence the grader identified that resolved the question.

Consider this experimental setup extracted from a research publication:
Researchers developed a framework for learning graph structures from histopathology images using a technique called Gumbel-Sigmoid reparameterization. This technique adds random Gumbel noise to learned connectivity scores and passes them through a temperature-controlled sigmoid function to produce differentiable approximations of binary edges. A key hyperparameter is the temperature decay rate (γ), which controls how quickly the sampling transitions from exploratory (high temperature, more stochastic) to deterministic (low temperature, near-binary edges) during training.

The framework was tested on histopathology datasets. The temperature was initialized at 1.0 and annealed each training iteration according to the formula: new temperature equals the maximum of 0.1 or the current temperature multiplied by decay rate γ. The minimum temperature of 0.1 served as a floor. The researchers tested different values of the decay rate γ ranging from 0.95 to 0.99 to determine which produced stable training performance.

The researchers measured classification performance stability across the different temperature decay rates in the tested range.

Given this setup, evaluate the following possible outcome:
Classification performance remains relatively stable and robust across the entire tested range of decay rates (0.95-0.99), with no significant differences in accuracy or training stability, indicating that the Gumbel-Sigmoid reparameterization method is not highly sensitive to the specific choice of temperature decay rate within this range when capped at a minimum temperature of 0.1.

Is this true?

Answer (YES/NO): YES